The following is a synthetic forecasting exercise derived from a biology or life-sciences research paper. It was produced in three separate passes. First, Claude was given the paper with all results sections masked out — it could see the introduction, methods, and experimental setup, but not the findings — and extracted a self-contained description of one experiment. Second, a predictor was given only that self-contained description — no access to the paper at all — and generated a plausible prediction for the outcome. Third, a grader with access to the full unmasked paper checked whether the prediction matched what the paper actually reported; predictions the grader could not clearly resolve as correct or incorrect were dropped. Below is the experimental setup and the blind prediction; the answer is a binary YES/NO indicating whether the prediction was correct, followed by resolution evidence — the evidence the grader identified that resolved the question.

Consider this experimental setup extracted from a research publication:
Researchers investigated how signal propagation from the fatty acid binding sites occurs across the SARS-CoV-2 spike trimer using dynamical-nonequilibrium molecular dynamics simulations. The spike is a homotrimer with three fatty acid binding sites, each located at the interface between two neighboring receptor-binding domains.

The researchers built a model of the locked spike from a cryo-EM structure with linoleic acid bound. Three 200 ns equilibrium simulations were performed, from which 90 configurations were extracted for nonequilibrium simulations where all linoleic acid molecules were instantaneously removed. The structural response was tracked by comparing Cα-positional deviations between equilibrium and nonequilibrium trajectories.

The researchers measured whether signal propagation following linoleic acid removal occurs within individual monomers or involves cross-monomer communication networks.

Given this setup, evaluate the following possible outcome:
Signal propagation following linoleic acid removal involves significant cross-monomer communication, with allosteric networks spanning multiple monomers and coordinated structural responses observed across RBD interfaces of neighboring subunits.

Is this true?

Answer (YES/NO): YES